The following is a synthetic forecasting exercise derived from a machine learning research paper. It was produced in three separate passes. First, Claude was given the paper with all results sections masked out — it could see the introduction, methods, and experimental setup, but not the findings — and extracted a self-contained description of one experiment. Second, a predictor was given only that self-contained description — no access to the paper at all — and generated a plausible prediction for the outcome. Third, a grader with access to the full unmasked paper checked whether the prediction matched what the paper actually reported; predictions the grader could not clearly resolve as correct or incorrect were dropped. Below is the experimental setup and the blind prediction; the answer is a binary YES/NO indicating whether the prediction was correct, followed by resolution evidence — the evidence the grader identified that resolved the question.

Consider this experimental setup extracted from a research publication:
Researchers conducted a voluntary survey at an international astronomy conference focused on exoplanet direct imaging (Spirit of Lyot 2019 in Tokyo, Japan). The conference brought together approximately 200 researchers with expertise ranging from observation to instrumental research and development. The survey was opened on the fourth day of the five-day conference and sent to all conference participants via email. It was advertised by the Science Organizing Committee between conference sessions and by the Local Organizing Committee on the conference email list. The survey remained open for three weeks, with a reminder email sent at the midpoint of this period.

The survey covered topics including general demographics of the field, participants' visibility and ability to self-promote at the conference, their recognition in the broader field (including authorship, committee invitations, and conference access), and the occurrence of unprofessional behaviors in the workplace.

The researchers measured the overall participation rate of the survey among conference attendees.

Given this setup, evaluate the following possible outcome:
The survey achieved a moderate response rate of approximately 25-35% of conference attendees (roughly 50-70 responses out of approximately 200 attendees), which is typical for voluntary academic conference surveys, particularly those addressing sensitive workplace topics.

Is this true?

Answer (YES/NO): NO